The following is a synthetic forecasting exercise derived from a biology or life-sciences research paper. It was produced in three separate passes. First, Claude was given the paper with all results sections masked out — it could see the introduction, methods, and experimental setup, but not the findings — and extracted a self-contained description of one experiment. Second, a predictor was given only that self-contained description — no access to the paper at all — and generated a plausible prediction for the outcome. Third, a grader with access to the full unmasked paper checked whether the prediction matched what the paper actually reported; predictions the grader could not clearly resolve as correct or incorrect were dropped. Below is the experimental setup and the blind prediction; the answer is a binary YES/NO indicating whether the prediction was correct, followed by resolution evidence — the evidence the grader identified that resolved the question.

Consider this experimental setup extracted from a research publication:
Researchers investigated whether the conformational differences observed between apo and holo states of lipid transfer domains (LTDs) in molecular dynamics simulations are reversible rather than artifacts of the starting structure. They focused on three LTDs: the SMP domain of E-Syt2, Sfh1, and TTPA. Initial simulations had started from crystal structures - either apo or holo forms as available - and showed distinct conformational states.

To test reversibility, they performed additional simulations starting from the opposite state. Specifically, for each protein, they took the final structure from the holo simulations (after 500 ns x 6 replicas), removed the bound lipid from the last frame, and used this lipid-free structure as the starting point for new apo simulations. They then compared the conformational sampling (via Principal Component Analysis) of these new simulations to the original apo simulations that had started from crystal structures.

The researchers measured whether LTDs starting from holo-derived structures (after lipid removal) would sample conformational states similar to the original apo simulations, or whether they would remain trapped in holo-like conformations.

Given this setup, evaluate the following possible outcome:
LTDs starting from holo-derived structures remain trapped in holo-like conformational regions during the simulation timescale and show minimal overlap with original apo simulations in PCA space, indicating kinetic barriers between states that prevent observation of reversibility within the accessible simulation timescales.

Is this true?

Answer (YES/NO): NO